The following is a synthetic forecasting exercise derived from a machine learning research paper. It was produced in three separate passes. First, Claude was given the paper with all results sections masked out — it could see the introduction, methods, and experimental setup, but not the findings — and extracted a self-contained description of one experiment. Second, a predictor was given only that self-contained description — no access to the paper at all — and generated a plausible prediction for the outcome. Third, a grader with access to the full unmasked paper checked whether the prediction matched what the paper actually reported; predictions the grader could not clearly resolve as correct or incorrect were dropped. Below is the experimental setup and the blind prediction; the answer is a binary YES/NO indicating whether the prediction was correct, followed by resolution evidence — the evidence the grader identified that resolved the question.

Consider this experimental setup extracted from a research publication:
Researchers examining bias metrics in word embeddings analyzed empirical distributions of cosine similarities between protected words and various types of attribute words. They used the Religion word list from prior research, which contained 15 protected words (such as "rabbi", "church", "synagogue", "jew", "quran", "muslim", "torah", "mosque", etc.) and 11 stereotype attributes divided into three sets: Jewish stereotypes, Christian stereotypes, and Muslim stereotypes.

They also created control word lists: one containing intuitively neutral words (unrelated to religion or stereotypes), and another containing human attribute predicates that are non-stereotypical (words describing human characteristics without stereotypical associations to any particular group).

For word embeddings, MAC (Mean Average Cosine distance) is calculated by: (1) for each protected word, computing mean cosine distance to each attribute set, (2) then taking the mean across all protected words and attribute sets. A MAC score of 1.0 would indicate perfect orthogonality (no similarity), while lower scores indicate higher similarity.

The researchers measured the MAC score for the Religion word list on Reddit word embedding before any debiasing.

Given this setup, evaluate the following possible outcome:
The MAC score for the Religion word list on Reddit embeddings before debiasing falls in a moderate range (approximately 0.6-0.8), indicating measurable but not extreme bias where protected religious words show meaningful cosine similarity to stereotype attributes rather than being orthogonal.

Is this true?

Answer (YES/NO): NO